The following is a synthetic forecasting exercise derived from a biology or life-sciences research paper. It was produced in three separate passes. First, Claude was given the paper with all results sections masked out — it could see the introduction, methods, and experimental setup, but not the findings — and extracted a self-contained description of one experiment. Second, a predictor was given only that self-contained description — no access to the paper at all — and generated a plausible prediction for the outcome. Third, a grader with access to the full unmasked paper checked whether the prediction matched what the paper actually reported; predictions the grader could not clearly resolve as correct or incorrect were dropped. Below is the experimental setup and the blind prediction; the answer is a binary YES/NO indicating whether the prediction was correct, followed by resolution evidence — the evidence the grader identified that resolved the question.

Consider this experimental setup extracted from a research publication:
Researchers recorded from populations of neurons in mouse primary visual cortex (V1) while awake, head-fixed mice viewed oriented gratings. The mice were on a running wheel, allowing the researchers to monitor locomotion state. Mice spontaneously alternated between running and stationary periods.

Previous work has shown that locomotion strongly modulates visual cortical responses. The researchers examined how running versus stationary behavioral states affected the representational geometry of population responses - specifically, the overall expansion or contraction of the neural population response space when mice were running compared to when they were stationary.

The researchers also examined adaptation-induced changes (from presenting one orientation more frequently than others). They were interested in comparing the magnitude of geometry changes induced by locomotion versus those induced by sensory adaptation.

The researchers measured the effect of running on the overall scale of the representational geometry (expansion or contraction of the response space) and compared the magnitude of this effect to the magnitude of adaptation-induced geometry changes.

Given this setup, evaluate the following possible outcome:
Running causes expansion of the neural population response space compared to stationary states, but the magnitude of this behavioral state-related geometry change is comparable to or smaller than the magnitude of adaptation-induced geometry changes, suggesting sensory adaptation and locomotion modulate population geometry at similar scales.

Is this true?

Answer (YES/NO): NO